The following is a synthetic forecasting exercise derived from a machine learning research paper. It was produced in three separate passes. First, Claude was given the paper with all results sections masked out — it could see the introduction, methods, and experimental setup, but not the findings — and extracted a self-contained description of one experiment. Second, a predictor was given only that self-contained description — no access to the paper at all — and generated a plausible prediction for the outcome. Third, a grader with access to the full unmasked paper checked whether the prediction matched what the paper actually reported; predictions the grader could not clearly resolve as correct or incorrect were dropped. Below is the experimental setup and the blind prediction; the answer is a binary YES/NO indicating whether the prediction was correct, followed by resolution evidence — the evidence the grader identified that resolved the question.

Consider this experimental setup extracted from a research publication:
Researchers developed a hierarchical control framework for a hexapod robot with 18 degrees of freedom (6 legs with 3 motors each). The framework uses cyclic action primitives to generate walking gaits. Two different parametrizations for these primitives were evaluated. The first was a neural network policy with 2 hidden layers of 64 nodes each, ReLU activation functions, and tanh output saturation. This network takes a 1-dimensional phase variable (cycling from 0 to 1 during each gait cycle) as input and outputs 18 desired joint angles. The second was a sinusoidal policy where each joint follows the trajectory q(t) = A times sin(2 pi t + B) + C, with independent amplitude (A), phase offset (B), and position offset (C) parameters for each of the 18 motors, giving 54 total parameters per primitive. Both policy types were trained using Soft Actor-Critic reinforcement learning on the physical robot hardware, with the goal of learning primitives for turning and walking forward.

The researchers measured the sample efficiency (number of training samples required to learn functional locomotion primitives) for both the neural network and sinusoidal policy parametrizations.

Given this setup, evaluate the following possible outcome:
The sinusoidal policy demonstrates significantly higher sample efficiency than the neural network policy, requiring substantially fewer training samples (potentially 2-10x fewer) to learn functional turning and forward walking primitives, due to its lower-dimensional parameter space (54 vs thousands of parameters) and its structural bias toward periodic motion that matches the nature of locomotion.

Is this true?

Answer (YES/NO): NO